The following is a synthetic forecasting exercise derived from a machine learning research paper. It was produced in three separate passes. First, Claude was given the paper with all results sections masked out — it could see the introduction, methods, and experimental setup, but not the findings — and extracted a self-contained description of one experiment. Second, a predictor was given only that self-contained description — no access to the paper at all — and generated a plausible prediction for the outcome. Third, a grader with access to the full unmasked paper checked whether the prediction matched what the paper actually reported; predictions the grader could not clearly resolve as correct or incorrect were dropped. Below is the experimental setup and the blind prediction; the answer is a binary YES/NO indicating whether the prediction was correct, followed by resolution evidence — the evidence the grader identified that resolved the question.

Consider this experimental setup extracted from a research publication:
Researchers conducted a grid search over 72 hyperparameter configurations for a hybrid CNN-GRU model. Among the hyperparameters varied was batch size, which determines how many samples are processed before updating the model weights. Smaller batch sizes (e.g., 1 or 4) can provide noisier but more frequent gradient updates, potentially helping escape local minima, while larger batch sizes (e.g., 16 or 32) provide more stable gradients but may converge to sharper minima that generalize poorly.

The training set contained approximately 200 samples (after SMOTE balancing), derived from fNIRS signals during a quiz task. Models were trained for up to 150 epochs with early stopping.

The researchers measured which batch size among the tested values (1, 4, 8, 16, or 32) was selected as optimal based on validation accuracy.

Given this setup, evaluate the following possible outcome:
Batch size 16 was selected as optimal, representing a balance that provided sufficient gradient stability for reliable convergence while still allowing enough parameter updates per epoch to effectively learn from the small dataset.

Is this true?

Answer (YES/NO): NO